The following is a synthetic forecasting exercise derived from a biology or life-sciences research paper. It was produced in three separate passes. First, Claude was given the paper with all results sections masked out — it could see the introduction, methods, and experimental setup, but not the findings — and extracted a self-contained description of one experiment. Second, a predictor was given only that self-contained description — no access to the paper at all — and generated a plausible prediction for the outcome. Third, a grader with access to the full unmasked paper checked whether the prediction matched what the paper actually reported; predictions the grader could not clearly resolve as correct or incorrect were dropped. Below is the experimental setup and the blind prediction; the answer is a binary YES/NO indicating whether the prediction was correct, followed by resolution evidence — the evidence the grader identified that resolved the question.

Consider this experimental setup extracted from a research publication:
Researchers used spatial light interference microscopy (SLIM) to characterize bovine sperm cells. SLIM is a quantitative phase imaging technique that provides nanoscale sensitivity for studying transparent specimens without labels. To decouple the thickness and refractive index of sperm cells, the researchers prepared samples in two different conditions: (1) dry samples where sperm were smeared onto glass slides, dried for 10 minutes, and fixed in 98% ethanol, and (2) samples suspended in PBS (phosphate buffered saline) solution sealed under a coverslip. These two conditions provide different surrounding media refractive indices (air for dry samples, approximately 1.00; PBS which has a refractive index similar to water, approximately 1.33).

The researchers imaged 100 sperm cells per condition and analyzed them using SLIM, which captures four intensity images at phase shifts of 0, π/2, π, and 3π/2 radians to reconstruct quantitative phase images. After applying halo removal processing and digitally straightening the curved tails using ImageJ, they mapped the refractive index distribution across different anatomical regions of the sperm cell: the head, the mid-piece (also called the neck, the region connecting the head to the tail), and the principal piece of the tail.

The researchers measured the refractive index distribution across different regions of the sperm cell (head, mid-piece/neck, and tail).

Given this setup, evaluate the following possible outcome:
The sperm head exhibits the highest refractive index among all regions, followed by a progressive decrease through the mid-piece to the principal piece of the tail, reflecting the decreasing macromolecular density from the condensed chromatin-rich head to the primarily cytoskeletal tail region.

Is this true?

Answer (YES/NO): NO